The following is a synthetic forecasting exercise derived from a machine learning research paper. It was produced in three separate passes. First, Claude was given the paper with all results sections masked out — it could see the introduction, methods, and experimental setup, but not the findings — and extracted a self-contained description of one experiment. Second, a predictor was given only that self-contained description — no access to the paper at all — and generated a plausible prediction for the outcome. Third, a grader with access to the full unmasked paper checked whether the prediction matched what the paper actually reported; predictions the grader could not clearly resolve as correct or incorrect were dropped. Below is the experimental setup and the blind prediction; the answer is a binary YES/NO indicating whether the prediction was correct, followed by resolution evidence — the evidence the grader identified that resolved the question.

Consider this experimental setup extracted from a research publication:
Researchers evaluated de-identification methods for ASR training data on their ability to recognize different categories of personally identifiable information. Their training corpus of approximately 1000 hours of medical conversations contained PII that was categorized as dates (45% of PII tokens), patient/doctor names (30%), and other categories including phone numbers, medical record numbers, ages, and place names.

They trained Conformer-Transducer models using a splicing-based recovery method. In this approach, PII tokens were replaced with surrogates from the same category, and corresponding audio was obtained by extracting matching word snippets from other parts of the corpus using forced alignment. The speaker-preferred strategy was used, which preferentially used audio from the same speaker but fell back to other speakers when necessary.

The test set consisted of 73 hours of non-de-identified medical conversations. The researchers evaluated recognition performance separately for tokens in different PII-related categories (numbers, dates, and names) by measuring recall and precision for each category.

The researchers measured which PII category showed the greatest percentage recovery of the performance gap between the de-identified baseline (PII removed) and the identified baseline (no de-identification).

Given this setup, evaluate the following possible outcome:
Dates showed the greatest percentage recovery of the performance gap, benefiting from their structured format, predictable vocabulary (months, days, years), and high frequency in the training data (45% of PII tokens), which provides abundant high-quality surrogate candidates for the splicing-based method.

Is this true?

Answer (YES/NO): YES